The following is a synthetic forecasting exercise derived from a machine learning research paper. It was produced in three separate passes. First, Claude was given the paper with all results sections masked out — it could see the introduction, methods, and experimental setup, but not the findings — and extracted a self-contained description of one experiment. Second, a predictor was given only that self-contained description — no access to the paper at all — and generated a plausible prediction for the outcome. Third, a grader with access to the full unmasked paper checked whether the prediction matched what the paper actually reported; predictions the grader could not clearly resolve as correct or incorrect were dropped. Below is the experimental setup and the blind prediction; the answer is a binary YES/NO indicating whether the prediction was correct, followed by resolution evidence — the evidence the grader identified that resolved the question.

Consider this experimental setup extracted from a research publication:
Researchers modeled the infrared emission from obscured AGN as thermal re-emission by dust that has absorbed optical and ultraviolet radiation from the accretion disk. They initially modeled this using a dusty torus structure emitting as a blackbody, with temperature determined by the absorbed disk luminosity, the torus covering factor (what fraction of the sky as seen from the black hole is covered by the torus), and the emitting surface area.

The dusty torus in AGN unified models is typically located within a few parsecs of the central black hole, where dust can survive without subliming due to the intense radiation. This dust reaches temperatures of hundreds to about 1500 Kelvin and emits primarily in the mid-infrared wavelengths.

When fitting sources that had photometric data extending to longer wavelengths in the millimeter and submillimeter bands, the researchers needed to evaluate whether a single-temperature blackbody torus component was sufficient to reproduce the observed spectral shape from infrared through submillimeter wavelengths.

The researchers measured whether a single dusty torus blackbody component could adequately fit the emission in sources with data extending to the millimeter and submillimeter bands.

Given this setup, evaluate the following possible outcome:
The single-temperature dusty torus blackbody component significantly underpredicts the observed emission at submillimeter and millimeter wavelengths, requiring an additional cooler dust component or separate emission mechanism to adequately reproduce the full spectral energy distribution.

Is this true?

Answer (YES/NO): YES